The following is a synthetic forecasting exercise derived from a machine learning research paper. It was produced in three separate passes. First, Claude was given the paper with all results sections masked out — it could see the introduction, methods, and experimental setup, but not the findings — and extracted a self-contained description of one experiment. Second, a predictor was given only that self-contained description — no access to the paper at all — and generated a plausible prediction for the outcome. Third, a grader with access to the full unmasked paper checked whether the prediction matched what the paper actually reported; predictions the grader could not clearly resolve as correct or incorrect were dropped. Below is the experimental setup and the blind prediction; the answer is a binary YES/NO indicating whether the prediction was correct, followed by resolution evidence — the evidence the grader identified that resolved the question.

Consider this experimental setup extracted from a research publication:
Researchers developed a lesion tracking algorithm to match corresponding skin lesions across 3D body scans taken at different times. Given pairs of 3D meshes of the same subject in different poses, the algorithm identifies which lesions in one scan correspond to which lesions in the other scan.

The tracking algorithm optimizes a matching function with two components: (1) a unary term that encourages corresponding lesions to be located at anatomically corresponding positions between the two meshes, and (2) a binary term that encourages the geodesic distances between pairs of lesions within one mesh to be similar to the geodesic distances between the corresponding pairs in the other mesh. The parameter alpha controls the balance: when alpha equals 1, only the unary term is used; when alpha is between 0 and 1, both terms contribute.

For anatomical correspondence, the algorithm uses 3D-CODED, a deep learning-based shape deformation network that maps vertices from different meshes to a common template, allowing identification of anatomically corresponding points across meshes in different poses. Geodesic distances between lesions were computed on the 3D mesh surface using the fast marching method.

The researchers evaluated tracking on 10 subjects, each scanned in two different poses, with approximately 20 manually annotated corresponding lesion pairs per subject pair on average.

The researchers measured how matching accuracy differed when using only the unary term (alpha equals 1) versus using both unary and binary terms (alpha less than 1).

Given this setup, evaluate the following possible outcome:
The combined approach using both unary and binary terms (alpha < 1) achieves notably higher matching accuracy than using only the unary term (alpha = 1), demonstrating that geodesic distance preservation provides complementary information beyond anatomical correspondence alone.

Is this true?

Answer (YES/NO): YES